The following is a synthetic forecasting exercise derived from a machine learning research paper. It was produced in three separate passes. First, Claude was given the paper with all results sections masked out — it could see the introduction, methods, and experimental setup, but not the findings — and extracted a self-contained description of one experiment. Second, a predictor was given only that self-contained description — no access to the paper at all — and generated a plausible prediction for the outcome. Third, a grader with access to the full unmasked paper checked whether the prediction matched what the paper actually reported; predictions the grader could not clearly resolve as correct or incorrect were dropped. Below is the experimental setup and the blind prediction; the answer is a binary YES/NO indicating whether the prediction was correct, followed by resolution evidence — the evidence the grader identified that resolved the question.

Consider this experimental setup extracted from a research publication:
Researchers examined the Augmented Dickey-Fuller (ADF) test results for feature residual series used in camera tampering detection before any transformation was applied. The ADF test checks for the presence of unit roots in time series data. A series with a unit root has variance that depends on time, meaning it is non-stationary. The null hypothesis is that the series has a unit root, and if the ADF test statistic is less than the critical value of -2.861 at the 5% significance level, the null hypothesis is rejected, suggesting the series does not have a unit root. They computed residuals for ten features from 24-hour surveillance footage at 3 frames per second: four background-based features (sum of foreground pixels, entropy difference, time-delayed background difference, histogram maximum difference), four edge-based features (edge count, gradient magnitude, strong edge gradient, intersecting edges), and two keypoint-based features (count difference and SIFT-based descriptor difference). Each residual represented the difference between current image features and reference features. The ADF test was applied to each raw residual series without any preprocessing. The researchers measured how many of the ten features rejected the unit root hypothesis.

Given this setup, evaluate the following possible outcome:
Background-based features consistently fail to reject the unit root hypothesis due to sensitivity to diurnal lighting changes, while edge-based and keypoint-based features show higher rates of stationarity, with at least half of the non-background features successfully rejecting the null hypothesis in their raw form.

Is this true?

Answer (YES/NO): NO